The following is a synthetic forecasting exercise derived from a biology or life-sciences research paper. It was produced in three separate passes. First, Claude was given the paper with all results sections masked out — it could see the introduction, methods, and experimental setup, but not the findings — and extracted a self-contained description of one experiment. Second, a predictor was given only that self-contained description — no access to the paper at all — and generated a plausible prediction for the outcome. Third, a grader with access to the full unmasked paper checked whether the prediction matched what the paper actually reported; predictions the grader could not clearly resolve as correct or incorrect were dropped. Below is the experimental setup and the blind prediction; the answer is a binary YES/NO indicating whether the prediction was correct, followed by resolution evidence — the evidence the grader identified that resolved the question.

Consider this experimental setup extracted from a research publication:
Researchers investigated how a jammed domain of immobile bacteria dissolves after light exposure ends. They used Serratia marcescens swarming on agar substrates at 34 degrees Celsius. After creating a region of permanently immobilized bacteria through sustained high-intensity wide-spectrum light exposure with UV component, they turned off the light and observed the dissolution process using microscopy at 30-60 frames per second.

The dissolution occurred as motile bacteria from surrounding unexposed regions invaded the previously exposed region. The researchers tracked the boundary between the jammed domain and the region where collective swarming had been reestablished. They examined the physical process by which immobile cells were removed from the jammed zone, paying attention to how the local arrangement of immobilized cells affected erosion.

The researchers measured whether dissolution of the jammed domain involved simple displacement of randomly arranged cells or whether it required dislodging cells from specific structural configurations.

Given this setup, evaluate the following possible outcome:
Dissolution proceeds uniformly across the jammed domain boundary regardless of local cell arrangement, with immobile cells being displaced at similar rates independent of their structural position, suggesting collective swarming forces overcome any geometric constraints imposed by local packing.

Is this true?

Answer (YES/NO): NO